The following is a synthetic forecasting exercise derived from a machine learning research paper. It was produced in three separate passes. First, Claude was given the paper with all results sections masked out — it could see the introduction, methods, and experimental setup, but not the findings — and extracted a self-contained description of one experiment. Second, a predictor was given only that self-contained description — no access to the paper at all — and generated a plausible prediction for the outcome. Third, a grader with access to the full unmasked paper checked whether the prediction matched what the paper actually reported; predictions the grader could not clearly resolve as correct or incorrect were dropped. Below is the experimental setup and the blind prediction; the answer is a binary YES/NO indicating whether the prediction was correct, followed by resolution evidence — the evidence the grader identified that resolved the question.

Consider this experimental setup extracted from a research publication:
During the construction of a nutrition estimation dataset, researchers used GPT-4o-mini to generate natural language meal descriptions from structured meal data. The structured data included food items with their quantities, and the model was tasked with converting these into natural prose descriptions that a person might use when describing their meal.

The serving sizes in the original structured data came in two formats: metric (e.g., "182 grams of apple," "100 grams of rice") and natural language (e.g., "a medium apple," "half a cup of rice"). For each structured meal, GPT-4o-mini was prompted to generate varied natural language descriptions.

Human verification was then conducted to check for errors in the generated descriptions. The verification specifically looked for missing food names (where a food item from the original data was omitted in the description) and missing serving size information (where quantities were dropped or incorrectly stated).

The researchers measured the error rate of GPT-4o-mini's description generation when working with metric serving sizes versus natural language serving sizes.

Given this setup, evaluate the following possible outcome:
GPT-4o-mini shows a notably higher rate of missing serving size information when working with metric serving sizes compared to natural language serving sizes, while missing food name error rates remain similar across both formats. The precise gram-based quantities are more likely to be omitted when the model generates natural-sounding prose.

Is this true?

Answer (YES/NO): NO